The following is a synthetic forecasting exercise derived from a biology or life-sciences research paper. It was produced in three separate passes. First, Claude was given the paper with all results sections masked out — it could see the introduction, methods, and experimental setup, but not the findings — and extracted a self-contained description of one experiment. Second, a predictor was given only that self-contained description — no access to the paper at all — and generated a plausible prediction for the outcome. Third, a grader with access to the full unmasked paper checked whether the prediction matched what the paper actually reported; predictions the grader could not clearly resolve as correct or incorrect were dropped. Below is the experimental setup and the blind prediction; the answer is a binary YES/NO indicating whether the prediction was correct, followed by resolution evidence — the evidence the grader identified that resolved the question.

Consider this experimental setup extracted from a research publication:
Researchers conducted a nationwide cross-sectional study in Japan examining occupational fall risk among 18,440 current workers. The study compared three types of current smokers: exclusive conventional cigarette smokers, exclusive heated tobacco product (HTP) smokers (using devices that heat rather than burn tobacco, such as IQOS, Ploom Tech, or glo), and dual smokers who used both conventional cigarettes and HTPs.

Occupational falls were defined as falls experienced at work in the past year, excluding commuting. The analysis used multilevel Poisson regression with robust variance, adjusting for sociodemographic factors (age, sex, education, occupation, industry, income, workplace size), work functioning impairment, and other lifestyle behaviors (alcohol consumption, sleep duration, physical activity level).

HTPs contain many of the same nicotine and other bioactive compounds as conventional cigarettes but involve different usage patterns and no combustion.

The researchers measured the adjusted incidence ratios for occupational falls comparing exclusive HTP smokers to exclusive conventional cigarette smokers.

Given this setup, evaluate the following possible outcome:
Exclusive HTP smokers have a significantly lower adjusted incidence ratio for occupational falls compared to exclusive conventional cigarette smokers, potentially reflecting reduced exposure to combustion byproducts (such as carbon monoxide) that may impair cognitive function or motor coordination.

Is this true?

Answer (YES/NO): NO